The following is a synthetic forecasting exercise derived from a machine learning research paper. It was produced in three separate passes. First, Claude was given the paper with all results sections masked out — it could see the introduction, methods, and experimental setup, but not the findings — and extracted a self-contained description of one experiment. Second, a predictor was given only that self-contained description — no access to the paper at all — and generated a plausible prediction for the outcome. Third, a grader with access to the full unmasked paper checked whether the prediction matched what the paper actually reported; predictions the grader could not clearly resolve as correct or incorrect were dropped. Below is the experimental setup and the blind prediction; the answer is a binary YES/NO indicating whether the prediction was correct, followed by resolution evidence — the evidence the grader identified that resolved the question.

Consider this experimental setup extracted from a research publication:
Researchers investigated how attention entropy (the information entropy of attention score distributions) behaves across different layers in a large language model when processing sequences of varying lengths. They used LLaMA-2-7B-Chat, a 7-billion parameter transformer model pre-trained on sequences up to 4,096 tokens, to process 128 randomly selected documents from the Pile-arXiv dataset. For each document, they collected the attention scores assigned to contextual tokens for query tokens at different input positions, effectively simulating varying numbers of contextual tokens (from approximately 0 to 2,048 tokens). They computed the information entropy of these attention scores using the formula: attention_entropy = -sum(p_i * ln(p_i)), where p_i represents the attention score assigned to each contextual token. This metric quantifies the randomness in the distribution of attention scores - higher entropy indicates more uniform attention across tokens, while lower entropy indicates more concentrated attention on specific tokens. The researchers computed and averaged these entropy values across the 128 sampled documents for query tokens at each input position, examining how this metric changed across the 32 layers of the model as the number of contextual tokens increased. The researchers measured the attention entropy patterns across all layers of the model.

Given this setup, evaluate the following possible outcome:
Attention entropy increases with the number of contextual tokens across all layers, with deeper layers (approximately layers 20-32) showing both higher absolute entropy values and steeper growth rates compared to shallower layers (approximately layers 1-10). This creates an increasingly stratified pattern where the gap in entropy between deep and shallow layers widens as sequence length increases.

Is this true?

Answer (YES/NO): NO